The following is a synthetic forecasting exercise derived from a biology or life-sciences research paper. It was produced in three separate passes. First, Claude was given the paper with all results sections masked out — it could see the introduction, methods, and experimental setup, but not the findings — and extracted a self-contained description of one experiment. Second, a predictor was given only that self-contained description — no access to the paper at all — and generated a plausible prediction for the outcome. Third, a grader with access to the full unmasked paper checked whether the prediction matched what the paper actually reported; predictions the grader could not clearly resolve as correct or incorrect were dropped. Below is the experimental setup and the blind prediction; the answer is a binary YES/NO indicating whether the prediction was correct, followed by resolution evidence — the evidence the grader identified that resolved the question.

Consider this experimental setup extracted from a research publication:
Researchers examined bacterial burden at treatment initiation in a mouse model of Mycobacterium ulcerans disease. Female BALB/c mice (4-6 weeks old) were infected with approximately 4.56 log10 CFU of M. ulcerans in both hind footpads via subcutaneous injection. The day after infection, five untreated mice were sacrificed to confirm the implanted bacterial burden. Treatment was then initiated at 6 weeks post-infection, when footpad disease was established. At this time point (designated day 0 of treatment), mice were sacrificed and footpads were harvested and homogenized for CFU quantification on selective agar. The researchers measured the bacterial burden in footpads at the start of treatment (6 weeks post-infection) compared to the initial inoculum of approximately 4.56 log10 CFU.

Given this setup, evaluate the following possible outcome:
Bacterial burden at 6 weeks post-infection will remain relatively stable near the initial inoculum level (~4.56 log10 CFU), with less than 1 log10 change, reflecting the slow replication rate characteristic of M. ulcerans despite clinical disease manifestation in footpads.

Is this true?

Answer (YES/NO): NO